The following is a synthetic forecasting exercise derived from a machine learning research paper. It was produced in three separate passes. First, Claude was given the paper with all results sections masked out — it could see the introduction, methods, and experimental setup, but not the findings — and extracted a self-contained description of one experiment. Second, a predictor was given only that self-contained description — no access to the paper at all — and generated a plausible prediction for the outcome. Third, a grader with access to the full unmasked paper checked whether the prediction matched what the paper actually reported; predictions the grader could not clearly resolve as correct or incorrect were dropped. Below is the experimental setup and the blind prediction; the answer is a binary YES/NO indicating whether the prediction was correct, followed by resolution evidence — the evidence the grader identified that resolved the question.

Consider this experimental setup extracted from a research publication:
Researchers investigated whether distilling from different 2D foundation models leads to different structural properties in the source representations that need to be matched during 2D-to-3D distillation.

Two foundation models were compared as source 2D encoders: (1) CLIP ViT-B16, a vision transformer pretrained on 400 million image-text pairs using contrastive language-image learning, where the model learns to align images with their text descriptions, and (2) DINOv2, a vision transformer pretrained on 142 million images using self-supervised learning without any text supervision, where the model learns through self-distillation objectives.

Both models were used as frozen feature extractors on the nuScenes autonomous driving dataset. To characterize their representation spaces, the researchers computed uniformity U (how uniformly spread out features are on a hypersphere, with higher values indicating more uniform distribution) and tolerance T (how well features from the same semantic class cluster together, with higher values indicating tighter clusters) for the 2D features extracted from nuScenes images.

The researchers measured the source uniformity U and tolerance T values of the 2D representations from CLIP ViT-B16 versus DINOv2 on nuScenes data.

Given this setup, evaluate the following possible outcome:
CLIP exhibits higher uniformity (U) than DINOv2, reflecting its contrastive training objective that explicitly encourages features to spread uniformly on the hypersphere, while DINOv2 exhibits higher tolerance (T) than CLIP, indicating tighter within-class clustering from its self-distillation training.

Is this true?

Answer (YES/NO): NO